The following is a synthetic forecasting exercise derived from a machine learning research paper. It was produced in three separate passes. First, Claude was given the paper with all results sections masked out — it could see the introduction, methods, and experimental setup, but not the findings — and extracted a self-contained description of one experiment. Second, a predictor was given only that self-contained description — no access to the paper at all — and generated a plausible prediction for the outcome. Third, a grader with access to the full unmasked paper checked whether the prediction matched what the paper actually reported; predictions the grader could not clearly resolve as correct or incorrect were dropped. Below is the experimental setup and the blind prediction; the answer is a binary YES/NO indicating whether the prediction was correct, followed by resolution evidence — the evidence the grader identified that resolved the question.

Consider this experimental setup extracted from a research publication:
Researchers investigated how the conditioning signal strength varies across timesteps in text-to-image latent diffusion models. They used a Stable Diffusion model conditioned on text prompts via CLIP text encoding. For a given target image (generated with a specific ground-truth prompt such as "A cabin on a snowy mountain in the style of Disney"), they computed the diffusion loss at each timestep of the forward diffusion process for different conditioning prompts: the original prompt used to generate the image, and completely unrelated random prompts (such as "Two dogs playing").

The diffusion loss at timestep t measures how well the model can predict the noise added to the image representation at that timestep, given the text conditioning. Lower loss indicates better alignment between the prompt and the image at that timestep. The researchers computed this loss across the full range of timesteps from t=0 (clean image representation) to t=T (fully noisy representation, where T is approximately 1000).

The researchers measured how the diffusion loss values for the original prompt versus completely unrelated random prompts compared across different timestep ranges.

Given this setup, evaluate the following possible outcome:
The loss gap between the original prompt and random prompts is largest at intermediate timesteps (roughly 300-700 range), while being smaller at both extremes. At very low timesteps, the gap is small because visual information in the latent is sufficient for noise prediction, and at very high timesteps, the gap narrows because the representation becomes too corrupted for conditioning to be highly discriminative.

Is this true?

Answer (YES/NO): NO